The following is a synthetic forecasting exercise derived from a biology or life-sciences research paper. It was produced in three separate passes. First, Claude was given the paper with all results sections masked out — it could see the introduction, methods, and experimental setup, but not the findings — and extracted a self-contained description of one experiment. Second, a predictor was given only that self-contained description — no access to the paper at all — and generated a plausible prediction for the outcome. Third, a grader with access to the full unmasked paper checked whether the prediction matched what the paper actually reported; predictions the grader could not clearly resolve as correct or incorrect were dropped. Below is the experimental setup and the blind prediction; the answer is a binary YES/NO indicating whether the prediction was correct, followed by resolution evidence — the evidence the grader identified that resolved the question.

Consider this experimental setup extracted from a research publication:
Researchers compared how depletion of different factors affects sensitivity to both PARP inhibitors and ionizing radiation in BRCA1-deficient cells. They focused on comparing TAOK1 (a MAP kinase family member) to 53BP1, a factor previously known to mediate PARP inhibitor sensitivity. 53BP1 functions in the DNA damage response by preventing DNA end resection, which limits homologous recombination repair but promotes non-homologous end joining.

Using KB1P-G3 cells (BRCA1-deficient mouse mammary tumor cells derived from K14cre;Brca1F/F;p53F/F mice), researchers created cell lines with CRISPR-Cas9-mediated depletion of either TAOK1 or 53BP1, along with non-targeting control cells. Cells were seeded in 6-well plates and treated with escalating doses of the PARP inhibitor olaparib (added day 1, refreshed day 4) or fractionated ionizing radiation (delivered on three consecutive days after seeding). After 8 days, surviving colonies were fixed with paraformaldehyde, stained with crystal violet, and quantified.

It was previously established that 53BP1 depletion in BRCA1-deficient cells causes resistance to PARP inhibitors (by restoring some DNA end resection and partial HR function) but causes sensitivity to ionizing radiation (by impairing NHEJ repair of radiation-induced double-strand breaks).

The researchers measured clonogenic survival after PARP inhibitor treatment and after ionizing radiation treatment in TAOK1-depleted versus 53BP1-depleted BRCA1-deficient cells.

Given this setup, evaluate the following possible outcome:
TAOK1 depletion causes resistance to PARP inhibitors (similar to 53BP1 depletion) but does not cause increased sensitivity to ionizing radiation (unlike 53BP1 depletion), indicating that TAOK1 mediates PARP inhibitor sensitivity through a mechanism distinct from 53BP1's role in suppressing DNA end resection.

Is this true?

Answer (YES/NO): YES